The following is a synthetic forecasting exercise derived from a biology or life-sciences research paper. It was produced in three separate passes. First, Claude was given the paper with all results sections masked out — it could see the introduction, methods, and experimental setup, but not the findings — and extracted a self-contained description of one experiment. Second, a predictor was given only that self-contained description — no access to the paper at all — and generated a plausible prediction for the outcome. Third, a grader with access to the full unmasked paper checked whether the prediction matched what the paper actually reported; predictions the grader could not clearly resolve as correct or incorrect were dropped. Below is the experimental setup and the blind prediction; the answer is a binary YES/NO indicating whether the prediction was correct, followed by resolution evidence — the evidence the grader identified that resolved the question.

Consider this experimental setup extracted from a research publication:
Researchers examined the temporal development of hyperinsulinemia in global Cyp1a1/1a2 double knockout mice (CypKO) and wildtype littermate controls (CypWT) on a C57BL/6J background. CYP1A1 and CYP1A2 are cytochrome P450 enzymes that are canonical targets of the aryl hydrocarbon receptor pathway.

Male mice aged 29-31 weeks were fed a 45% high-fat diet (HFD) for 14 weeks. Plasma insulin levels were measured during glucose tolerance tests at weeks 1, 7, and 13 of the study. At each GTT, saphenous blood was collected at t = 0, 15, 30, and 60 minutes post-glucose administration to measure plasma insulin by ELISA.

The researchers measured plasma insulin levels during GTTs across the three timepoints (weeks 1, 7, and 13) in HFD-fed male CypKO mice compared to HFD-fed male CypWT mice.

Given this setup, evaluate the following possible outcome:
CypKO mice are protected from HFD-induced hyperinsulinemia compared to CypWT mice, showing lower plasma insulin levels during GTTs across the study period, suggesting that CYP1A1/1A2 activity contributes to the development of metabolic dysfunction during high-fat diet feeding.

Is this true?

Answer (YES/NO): NO